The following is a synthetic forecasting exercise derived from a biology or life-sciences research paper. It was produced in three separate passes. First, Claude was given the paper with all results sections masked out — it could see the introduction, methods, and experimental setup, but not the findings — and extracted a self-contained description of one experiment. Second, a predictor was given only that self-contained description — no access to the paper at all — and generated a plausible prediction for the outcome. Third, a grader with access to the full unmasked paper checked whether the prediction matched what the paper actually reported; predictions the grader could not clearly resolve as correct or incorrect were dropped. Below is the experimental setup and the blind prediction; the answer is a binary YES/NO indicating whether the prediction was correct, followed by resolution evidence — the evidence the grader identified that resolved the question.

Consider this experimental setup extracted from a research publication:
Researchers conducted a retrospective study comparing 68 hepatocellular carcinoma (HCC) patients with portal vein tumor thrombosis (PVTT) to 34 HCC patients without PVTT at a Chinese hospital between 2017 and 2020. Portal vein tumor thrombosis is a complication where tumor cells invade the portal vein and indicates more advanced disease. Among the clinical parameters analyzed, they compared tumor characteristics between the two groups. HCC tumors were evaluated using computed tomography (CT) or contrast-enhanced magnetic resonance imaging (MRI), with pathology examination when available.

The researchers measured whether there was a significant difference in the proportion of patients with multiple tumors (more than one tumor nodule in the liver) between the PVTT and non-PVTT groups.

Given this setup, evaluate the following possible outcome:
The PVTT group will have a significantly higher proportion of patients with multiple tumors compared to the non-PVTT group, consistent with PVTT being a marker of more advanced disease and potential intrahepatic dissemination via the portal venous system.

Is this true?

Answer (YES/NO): NO